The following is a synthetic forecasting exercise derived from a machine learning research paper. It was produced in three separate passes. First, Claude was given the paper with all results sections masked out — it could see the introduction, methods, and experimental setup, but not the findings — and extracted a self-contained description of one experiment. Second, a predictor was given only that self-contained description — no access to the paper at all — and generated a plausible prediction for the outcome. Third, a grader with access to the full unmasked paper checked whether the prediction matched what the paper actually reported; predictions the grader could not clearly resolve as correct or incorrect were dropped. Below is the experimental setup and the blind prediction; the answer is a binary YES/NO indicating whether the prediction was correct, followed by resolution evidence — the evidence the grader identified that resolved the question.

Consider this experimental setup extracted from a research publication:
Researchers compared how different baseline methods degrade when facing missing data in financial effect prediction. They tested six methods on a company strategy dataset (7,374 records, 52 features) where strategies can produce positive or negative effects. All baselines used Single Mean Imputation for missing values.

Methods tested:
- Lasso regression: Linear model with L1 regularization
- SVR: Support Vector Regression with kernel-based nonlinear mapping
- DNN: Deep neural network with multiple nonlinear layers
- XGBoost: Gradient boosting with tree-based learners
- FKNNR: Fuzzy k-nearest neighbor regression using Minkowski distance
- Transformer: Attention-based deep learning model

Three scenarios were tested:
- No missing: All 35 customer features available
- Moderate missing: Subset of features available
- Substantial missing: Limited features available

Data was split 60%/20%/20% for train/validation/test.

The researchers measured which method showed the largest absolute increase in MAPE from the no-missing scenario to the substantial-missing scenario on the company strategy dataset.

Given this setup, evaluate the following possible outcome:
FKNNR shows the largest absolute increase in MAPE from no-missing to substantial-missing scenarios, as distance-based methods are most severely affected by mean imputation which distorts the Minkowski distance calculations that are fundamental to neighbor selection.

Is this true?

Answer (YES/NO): NO